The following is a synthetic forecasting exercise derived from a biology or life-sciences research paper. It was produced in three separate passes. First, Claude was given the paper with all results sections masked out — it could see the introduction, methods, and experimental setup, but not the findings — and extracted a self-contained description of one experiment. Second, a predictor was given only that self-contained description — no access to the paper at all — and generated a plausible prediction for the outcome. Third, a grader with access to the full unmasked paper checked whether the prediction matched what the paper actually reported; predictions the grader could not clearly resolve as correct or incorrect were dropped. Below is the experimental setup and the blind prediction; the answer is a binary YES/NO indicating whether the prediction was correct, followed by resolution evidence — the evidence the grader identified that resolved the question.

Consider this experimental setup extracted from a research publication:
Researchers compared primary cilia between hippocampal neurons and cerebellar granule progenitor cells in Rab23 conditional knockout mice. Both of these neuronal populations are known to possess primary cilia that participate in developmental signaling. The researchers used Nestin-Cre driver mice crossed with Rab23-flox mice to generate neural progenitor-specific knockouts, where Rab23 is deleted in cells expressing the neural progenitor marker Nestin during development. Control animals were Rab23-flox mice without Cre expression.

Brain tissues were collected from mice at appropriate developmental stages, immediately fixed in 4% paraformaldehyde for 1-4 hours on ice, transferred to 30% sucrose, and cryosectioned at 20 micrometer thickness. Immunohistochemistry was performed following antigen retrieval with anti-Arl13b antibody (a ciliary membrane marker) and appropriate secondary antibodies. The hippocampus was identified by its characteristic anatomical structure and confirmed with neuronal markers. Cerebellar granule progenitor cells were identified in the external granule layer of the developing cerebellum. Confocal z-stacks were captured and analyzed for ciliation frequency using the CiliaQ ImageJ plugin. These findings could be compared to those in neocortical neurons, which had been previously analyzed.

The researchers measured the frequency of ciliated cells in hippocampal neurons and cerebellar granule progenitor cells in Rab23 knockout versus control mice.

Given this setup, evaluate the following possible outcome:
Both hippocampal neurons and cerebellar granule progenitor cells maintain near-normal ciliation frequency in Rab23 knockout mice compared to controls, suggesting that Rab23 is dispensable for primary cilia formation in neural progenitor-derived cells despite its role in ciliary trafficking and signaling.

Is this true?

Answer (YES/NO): YES